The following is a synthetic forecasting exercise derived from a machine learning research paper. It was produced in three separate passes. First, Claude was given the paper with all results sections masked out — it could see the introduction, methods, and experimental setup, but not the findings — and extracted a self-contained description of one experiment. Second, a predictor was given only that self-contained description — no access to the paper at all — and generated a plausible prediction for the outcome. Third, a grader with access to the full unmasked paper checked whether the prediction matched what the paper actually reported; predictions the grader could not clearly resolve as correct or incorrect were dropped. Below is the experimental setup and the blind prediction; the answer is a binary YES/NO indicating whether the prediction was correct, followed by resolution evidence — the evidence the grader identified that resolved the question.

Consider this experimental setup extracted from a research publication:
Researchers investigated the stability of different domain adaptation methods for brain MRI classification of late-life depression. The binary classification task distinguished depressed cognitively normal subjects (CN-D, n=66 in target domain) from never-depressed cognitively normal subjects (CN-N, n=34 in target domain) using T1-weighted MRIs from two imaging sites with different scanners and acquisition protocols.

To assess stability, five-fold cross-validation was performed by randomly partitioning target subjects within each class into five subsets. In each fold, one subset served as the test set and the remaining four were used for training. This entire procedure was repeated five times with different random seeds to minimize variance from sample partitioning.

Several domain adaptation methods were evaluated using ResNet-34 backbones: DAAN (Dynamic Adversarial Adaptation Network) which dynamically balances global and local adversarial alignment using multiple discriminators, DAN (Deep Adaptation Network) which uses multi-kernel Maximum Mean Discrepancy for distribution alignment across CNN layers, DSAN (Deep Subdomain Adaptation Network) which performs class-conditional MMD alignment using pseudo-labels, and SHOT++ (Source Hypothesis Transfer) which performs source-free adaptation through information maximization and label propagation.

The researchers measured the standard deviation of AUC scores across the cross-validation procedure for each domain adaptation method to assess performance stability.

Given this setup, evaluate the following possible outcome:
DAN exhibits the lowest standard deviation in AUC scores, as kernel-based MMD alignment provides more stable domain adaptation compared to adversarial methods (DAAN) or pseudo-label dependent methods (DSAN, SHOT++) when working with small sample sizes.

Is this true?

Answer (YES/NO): NO